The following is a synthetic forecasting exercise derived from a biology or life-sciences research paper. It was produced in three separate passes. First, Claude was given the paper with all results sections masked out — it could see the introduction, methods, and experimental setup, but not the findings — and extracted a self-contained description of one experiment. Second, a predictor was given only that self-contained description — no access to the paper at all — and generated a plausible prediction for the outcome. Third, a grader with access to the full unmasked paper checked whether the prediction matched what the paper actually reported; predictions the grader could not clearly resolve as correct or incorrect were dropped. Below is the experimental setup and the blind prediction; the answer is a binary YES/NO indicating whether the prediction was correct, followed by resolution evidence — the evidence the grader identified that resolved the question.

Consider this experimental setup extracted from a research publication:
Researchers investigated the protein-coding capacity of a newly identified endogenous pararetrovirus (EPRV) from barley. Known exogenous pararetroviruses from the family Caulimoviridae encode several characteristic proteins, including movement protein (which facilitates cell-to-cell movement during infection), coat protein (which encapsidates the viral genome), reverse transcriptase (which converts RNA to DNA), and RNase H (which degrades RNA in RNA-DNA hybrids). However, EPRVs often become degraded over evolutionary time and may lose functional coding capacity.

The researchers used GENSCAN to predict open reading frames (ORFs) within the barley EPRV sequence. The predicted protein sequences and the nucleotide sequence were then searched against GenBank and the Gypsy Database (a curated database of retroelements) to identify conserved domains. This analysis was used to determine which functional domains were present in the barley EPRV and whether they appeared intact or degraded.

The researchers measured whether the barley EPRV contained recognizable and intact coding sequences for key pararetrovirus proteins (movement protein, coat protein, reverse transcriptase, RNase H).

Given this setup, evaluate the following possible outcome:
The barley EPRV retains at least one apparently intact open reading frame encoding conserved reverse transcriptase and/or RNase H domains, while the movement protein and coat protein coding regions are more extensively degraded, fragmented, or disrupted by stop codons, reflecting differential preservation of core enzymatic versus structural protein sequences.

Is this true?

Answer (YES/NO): NO